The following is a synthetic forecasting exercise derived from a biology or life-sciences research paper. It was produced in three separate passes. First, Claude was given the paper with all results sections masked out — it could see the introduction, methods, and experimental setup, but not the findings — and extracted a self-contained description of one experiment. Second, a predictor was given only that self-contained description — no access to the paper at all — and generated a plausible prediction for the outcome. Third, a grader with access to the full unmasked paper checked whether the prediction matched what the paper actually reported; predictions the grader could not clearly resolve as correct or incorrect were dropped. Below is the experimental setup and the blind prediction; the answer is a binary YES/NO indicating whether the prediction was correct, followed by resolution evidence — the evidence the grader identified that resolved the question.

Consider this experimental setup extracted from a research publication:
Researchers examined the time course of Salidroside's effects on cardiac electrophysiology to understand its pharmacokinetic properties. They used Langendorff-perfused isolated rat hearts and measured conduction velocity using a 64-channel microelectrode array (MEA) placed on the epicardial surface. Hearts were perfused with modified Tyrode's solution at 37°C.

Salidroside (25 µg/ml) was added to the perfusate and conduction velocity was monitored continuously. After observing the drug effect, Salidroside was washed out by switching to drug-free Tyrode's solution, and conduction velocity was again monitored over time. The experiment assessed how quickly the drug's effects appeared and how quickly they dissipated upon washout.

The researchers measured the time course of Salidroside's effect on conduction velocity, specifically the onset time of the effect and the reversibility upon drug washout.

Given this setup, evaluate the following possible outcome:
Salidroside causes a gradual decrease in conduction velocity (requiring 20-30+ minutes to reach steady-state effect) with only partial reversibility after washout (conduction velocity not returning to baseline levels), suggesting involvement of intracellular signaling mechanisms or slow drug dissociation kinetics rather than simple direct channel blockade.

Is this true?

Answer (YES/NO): NO